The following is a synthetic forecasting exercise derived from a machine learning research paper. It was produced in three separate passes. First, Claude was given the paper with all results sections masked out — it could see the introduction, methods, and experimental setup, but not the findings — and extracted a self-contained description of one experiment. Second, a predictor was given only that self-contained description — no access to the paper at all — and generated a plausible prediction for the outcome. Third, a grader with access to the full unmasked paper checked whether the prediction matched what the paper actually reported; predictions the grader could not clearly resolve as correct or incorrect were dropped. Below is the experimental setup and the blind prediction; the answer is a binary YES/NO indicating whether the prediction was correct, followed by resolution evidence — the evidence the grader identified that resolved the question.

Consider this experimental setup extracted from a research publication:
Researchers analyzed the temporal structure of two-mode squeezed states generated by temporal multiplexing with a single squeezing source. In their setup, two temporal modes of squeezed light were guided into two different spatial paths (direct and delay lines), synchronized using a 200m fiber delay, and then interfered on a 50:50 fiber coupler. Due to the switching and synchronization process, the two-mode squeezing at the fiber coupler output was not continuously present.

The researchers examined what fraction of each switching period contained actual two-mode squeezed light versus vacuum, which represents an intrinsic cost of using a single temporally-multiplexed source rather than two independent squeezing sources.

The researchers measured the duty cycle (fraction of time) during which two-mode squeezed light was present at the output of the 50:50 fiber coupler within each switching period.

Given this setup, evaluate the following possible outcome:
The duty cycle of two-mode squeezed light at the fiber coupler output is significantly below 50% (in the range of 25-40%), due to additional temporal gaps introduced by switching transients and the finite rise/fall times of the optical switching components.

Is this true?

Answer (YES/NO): NO